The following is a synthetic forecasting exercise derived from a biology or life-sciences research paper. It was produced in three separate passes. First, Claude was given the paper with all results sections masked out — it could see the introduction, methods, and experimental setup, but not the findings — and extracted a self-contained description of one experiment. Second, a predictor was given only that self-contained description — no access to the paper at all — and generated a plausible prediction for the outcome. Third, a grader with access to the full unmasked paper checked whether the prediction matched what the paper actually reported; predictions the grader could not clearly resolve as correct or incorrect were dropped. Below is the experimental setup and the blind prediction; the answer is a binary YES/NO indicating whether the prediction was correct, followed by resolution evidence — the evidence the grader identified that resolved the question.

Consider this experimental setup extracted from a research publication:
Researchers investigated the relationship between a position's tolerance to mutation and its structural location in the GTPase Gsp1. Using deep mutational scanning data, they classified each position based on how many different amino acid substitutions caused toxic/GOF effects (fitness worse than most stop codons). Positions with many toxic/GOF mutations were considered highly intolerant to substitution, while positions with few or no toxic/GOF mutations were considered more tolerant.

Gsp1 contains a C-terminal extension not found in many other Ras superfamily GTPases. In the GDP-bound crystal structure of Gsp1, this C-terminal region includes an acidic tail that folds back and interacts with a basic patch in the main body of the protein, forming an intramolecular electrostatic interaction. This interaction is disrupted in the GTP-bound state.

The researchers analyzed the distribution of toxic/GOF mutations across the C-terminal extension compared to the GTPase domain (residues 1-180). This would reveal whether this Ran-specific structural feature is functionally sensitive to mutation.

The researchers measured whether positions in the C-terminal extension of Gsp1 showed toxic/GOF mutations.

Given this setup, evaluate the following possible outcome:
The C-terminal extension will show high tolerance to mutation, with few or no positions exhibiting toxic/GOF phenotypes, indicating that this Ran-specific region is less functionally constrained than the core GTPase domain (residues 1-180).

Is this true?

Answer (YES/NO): NO